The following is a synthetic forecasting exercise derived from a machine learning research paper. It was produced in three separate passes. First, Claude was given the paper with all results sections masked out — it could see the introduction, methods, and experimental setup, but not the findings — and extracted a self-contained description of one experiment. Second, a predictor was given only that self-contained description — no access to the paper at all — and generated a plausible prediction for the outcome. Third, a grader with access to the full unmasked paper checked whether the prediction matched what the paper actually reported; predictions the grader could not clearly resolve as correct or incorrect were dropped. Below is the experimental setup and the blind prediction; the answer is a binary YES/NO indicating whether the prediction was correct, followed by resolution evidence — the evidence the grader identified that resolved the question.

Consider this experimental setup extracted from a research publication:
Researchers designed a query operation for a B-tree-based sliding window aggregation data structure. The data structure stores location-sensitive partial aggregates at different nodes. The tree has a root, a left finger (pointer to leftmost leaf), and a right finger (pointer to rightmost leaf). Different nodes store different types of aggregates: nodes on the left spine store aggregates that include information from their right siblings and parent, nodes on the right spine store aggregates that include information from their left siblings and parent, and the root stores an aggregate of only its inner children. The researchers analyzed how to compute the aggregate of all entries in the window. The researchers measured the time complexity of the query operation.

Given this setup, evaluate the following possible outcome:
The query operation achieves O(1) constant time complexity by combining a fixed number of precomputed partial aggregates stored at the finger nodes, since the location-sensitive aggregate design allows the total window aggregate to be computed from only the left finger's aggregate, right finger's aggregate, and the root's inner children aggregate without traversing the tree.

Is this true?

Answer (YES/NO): YES